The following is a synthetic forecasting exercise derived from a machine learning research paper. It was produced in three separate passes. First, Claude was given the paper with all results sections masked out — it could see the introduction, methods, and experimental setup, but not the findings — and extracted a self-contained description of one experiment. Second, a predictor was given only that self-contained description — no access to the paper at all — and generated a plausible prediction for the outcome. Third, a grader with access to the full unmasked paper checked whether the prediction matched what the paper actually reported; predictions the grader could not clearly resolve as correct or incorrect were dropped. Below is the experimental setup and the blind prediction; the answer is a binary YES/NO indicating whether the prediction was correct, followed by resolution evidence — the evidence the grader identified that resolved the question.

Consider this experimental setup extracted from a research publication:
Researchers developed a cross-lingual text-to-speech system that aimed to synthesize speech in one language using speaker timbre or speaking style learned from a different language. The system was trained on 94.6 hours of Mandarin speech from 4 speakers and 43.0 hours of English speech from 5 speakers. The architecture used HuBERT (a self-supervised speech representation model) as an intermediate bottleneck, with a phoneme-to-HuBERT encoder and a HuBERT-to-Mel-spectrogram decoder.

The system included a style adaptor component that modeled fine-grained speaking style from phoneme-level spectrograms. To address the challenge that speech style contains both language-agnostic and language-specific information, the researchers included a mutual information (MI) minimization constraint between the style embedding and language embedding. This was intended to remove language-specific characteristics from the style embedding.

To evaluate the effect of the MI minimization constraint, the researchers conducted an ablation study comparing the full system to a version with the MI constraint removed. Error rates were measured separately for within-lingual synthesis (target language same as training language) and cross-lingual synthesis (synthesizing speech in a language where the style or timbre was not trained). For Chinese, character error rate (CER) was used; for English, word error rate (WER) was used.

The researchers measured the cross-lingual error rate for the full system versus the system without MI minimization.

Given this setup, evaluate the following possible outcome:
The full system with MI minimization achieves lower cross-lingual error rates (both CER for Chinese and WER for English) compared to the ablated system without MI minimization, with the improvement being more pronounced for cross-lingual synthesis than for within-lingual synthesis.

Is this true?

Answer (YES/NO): YES